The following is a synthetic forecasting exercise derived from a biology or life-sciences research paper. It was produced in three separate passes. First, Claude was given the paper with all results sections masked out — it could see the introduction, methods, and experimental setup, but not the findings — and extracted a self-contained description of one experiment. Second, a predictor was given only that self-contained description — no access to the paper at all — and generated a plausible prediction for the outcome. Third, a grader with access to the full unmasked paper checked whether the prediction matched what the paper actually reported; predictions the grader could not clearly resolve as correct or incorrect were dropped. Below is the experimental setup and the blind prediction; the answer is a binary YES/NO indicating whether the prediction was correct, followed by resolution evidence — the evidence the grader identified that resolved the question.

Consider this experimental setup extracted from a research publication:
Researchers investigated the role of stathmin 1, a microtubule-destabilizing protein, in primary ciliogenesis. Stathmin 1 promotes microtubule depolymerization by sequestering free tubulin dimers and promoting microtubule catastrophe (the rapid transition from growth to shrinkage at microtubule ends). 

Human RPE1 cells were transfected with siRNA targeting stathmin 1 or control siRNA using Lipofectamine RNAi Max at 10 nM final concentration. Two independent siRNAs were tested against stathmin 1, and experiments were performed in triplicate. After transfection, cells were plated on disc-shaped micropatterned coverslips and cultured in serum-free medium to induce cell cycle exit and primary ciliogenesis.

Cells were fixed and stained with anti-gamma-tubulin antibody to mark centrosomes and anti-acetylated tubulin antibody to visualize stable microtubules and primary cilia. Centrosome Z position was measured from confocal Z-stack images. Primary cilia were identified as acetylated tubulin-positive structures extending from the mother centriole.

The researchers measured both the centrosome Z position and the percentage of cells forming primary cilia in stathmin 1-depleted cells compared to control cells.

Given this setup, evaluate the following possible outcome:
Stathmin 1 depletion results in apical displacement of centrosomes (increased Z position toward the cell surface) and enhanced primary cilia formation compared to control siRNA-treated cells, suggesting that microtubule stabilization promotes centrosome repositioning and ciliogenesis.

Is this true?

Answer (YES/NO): NO